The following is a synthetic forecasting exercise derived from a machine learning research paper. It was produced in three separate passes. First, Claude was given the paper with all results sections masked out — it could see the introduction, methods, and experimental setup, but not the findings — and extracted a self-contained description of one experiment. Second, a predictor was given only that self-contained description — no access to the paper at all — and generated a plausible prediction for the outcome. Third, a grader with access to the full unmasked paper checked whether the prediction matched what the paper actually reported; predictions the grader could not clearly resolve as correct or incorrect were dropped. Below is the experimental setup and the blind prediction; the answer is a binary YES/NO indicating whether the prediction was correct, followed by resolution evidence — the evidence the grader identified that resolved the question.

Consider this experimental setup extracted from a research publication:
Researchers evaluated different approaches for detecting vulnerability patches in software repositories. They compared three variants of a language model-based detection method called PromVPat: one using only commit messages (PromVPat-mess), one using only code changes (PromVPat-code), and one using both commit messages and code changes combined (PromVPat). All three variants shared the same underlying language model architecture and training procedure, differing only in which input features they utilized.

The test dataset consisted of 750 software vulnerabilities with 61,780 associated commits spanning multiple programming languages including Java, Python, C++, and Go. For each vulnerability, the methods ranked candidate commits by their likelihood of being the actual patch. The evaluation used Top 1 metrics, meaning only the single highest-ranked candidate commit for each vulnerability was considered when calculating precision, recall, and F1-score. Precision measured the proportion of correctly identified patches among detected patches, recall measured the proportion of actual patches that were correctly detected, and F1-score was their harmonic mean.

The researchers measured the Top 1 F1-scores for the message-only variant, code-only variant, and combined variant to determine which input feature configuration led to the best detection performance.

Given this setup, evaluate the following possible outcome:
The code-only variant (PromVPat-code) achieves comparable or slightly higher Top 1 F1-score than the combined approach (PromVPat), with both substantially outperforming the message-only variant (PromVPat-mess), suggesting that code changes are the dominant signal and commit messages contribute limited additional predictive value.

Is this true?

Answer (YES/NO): NO